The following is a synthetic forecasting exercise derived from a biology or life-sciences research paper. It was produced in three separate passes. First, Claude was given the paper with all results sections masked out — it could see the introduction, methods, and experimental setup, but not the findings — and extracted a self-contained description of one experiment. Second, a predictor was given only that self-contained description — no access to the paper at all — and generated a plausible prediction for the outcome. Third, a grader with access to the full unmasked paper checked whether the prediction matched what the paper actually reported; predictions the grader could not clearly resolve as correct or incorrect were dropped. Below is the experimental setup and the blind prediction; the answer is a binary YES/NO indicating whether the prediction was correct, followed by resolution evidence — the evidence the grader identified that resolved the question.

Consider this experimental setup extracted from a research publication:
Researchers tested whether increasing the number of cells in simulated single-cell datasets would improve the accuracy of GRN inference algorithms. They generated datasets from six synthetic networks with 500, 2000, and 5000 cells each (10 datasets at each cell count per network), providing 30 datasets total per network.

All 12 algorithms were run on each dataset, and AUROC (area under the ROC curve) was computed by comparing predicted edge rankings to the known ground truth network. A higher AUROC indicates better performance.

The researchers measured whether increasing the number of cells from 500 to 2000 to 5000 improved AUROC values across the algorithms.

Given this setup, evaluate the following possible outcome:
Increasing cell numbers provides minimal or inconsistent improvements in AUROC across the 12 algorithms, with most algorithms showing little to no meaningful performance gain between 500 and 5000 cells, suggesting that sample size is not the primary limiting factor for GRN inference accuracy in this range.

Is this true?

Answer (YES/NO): YES